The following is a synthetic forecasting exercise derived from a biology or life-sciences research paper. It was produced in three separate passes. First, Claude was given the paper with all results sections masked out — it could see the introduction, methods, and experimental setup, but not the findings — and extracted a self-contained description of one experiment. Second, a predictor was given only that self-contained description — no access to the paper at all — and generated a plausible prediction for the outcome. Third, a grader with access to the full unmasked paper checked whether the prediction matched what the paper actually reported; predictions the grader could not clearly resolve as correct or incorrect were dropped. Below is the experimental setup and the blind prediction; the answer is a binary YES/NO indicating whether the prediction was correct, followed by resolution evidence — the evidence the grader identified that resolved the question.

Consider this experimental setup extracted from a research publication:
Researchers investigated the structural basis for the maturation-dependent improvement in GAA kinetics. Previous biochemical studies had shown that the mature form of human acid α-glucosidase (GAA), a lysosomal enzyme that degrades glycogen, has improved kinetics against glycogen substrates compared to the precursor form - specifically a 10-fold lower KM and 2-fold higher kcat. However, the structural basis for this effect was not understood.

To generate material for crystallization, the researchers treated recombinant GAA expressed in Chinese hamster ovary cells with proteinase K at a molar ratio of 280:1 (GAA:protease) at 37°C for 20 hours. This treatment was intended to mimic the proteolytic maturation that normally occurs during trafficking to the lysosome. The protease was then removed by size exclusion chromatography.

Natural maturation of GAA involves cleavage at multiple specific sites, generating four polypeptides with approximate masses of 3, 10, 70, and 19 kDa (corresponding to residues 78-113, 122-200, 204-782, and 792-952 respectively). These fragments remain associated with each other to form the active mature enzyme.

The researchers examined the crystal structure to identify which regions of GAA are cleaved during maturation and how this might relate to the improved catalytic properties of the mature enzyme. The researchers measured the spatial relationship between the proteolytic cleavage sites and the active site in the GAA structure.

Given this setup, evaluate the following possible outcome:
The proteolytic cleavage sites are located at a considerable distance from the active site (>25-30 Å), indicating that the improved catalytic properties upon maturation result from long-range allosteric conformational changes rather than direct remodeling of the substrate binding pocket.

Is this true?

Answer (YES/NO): NO